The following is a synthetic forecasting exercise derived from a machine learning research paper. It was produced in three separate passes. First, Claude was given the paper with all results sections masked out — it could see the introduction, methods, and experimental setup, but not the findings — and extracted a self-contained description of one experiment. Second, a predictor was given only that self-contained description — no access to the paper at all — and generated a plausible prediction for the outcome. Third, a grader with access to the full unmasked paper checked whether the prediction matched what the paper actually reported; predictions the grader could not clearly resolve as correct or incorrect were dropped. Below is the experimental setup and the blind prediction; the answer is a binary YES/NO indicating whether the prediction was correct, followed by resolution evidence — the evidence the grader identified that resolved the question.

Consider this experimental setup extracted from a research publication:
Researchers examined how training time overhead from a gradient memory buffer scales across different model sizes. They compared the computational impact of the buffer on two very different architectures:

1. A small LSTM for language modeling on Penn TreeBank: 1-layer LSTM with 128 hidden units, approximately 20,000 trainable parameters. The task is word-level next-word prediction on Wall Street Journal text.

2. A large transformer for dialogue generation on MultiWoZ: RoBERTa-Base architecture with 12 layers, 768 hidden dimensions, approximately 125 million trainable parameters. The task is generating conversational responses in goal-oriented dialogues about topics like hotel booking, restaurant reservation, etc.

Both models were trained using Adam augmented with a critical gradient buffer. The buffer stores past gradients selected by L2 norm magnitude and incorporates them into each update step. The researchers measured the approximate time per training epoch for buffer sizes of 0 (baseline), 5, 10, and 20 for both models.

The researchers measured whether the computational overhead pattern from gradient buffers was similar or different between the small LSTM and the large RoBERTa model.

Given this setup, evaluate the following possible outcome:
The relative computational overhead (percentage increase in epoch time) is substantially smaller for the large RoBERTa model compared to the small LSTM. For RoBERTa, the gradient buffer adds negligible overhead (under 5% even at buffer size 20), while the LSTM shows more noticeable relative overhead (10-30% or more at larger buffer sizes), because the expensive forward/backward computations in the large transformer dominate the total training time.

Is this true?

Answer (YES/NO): NO